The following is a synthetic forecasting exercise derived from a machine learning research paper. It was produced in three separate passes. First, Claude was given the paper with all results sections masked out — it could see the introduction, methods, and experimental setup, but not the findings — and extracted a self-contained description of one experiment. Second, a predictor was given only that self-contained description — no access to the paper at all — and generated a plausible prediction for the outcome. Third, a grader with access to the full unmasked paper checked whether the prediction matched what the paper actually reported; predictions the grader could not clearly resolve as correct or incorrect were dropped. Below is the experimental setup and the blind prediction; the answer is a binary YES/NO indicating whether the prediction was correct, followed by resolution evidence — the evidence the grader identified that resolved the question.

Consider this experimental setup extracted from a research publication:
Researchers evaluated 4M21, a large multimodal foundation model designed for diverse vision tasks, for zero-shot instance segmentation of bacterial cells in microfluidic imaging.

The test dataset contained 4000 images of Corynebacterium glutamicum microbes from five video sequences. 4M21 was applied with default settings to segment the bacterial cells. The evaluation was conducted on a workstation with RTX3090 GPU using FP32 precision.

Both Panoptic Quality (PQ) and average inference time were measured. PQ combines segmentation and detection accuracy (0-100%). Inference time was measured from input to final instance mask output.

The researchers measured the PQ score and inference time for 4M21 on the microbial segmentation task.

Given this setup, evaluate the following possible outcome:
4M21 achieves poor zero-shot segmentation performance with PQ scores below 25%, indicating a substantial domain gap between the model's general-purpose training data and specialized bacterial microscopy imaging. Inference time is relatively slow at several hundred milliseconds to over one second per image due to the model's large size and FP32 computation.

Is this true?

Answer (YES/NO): NO